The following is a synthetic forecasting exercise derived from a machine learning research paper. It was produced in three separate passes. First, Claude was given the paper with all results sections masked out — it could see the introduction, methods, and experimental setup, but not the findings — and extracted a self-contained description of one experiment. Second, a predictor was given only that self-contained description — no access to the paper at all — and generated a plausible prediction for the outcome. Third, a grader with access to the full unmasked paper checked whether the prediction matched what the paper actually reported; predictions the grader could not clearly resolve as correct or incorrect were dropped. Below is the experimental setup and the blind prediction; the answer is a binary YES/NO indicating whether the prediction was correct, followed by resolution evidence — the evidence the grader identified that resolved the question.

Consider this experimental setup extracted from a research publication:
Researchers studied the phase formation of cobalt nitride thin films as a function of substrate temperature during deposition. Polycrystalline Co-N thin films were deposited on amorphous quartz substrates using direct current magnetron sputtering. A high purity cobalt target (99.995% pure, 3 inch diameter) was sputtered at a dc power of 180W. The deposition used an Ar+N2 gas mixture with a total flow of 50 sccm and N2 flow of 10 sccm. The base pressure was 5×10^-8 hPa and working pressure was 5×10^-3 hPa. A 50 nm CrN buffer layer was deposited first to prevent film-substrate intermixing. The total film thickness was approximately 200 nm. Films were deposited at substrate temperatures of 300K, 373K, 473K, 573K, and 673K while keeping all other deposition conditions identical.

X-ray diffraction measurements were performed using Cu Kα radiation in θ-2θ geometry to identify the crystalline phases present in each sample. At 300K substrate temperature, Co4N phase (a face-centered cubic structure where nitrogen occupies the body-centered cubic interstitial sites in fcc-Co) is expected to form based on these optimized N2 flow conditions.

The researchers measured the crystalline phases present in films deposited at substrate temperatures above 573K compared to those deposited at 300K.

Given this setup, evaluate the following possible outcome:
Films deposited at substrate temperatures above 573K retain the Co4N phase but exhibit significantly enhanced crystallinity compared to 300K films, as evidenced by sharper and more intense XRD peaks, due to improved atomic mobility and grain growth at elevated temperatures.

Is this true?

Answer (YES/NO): NO